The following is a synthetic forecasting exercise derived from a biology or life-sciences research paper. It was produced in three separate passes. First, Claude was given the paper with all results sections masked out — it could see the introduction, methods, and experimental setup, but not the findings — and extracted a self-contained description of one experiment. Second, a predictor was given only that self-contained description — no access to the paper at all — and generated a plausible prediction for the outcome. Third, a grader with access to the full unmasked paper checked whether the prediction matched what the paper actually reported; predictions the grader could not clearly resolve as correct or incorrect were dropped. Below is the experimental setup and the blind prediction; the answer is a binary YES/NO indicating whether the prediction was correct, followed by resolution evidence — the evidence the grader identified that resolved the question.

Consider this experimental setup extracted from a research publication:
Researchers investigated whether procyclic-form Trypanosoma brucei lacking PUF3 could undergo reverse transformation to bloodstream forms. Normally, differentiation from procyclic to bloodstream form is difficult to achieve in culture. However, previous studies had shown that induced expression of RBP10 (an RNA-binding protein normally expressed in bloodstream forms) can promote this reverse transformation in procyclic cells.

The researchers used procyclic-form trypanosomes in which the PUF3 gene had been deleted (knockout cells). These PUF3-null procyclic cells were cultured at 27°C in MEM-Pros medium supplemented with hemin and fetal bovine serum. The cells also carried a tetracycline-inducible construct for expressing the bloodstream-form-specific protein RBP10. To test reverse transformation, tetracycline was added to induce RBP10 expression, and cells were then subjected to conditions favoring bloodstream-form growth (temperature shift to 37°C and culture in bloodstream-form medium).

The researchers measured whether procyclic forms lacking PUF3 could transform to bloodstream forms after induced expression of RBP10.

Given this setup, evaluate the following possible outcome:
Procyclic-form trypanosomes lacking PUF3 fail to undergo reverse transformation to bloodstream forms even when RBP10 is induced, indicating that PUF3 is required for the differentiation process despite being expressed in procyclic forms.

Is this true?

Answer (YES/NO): NO